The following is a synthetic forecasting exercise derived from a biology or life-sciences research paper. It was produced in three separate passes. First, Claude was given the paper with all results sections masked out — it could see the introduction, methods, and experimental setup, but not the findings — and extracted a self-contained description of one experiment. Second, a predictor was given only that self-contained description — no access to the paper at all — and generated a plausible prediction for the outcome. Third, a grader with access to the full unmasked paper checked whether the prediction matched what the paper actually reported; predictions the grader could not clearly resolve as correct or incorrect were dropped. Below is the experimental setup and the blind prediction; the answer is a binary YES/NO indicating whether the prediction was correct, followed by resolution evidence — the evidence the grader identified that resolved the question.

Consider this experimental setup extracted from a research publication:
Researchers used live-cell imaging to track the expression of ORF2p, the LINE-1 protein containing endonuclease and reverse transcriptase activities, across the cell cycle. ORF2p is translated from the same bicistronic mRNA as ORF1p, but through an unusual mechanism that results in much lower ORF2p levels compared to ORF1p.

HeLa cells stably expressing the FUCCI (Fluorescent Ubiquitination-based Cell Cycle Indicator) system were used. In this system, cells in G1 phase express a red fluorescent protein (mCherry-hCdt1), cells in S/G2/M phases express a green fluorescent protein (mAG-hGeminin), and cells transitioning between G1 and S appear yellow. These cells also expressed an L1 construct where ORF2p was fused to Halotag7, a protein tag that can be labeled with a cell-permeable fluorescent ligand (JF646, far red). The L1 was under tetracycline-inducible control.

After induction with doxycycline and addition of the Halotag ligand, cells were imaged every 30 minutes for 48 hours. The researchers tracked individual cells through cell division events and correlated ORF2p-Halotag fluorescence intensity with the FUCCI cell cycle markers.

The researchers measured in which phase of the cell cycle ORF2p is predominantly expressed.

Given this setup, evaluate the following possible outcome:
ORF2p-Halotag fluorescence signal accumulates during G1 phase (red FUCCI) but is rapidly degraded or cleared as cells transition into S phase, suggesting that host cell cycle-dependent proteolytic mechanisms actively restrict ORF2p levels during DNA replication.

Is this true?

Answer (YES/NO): NO